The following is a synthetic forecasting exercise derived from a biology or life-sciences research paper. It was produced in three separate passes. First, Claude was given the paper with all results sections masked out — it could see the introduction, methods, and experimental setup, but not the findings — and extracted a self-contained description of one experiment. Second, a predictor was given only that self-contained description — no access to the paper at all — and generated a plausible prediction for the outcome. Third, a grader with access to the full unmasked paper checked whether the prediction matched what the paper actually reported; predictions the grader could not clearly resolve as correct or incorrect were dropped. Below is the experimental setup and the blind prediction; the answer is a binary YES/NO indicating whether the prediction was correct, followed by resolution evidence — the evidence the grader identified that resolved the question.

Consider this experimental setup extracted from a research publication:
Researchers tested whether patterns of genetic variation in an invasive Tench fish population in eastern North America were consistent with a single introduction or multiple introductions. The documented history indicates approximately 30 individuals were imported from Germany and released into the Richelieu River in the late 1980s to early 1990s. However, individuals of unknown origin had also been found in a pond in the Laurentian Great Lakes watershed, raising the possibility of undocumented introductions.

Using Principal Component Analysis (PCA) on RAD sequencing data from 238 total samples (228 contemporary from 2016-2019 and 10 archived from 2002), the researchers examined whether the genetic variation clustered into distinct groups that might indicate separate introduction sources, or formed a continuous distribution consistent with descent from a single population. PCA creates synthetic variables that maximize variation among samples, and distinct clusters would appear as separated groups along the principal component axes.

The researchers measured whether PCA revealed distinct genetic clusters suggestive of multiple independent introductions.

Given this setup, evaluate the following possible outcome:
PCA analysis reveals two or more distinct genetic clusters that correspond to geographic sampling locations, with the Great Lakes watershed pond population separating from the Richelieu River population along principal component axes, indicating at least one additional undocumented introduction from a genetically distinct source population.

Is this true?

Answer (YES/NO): NO